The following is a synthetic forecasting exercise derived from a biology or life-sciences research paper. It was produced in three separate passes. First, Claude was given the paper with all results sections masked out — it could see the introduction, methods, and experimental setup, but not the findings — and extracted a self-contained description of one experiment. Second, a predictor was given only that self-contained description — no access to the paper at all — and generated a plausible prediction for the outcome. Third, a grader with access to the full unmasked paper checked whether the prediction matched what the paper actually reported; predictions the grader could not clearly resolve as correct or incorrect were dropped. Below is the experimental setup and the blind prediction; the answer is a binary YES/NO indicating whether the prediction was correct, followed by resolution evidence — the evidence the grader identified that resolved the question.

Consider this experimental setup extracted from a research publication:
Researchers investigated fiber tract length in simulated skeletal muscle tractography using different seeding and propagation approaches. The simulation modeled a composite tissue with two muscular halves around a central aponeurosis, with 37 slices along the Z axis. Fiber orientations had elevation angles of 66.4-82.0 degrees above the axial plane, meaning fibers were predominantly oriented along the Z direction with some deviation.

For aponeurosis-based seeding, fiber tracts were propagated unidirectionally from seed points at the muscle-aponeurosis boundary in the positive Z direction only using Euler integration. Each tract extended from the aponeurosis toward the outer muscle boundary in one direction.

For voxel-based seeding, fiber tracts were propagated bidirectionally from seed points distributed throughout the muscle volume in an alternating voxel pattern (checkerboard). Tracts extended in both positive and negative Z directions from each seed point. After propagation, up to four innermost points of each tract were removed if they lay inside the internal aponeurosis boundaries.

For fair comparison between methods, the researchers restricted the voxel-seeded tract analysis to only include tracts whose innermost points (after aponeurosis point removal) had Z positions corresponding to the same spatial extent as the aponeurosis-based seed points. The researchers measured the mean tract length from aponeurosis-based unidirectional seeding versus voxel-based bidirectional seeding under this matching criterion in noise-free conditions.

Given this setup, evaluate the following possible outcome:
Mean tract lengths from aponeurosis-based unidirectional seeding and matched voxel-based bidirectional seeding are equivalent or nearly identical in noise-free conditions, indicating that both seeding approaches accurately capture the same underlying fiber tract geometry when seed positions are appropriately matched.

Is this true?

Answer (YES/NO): NO